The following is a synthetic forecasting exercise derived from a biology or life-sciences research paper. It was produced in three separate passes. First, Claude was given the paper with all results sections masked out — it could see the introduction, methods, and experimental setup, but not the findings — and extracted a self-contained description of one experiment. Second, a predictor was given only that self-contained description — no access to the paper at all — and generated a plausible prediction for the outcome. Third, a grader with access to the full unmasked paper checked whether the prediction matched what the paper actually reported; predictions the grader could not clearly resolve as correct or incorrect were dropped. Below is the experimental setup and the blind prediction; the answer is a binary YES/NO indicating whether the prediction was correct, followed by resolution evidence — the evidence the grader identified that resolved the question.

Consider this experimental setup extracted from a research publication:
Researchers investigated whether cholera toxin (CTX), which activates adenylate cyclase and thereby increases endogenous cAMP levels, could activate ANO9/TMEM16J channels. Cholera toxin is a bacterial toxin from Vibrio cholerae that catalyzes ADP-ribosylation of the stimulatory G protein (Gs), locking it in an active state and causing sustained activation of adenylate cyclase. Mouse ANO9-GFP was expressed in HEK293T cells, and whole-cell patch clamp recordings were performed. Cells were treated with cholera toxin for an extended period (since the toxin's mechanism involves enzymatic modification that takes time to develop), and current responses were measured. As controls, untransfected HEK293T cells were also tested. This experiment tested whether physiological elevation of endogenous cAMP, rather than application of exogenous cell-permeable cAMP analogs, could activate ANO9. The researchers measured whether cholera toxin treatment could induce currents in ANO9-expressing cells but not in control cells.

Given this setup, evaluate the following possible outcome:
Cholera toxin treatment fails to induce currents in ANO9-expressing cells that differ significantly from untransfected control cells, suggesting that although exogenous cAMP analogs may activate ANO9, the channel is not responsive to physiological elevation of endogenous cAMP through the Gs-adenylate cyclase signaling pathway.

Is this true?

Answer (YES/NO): NO